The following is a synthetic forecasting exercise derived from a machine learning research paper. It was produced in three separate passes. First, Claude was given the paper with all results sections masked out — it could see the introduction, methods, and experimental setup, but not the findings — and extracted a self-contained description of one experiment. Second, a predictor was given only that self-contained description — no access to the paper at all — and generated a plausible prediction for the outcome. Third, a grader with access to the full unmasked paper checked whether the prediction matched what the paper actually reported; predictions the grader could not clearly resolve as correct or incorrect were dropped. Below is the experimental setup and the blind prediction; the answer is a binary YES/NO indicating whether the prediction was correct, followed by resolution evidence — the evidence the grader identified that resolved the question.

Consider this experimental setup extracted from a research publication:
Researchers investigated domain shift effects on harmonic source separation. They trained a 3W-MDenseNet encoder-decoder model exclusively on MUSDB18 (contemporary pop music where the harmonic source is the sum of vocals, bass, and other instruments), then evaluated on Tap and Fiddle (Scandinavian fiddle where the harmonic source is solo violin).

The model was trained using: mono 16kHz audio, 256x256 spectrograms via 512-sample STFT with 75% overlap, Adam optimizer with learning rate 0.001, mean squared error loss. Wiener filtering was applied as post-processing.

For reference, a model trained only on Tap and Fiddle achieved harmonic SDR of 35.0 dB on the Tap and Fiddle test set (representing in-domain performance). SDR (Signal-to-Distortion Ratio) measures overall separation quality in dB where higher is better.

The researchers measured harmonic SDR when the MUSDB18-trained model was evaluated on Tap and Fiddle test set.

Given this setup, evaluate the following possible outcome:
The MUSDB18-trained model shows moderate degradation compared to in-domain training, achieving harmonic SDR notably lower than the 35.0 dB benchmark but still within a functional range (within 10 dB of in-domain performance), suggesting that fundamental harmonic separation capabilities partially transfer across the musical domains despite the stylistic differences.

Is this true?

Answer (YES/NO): NO